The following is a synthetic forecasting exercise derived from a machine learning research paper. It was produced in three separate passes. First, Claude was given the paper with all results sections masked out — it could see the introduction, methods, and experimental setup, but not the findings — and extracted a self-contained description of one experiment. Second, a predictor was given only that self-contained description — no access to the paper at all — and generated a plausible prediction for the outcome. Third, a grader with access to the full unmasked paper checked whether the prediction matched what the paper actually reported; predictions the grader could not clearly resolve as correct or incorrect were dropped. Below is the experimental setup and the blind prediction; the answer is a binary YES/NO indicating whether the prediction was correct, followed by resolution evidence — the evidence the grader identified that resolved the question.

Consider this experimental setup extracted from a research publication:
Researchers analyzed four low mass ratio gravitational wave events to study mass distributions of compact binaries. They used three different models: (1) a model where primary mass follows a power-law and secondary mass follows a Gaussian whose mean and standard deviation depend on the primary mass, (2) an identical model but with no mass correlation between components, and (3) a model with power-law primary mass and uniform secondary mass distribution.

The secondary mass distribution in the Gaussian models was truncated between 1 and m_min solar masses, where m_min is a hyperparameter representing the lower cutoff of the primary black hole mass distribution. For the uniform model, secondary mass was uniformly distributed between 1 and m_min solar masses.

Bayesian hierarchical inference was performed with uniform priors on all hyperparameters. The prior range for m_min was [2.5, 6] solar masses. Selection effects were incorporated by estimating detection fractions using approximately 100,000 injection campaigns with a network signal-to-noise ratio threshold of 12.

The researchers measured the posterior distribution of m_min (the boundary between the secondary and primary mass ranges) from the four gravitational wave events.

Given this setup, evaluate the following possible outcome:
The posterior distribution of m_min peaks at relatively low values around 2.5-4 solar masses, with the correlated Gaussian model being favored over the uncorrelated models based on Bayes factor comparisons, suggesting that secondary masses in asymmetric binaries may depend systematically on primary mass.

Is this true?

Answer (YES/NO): NO